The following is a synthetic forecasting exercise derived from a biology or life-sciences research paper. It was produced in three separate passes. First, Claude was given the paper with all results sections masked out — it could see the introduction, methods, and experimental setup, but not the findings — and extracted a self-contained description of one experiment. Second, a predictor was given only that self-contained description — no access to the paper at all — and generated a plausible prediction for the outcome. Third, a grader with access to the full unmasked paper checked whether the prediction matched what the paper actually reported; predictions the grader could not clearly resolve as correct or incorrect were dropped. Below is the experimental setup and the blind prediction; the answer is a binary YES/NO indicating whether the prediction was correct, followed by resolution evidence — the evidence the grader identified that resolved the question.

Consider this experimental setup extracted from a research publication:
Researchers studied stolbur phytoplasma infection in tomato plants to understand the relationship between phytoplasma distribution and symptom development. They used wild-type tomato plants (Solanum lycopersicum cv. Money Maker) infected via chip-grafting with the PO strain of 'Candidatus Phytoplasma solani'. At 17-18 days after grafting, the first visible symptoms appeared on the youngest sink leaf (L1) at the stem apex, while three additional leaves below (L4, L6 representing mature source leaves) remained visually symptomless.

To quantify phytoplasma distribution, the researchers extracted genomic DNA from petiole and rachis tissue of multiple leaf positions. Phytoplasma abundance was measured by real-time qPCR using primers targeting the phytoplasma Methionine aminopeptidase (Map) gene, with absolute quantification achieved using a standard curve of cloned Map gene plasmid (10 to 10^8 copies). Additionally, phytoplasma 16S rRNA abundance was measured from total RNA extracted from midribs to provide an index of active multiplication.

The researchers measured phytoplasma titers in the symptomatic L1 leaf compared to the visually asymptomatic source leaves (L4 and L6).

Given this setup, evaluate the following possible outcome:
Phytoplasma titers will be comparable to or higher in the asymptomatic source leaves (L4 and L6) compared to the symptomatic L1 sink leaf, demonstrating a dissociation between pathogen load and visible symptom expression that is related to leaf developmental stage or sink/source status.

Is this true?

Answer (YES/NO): NO